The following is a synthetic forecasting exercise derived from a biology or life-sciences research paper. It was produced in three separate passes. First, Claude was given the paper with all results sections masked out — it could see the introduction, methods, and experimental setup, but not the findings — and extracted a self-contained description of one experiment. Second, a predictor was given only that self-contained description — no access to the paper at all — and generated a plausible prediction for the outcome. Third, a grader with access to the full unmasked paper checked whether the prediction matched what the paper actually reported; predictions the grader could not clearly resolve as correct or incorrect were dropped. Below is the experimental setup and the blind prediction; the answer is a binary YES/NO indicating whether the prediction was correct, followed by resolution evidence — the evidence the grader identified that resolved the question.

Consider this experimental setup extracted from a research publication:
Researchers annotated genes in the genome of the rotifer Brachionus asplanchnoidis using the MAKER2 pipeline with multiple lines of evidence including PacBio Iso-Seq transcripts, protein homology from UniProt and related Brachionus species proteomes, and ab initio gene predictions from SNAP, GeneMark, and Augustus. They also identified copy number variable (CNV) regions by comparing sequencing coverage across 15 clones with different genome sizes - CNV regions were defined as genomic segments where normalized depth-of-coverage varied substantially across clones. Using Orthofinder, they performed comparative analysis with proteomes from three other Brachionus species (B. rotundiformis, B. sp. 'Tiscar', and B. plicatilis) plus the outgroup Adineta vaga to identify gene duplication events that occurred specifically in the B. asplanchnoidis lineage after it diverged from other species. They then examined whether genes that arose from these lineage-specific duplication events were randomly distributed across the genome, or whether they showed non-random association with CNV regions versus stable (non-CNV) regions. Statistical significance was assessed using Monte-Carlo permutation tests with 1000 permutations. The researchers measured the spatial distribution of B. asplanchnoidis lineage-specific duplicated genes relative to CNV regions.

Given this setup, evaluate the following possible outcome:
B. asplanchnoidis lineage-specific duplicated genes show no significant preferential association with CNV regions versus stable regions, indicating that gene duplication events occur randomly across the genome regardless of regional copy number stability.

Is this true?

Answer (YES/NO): NO